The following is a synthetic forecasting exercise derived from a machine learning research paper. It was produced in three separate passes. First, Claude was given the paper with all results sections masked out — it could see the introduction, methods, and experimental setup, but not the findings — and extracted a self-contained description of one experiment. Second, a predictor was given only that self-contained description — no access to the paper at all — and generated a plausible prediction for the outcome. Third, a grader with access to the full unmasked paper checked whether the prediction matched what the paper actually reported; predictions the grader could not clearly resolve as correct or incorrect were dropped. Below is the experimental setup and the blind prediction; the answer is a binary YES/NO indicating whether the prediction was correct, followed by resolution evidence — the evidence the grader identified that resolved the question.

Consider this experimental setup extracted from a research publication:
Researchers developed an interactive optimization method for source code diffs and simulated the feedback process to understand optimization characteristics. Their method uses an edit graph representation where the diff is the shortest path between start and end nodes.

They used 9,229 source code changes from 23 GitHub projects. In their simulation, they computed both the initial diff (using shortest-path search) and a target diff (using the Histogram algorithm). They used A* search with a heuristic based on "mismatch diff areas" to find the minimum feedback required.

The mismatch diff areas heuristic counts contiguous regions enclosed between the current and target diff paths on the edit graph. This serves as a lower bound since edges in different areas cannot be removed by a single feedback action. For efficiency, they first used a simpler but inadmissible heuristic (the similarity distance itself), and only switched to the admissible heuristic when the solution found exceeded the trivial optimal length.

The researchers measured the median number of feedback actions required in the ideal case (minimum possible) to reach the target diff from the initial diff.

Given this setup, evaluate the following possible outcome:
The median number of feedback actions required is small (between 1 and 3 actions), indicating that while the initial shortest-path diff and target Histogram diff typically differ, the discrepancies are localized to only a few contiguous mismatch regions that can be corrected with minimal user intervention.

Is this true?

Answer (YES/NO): YES